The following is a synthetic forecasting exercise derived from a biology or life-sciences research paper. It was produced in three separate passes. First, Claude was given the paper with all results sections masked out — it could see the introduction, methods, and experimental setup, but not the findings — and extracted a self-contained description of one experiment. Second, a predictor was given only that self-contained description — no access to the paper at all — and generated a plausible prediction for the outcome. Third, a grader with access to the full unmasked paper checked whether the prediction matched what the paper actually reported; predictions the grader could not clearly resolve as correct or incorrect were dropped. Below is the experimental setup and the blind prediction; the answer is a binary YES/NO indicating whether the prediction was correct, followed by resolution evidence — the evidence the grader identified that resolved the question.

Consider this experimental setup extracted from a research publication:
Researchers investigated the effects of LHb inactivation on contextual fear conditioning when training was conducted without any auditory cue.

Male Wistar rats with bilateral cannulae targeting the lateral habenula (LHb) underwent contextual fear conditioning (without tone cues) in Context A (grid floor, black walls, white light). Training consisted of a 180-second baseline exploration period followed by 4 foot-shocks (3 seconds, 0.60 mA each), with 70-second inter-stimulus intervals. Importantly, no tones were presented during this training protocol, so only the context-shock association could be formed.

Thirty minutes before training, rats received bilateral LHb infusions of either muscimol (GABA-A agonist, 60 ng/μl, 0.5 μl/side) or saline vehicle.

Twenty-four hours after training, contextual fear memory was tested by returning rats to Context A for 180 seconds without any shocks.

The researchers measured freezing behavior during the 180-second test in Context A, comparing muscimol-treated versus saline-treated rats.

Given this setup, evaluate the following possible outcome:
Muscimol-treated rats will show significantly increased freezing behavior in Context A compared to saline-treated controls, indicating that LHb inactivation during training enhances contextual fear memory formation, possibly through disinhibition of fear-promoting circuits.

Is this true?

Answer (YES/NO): NO